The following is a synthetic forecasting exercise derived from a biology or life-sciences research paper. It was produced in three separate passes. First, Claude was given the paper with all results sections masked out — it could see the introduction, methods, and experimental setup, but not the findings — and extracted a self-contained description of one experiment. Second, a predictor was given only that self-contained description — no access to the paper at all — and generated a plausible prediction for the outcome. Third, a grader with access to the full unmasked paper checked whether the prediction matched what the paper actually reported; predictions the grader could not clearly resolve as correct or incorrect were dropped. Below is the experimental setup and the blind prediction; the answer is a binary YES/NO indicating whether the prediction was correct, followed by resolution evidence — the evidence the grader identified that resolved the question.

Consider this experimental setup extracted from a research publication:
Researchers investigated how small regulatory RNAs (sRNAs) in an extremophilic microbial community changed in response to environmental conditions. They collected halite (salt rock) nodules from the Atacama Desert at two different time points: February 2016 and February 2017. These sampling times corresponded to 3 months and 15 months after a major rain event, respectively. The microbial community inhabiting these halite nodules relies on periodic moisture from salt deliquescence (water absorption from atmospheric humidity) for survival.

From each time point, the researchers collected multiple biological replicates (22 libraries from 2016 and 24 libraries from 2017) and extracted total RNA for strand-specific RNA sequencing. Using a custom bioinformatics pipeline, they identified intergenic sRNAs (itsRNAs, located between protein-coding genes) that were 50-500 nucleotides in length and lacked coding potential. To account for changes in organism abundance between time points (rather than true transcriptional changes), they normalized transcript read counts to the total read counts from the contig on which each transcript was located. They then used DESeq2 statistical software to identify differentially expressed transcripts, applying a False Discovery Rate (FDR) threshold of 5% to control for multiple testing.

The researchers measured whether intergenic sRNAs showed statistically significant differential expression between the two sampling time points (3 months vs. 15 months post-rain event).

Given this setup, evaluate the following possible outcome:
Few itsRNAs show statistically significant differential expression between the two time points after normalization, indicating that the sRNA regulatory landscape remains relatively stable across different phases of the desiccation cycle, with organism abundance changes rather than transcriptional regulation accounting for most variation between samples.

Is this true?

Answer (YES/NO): NO